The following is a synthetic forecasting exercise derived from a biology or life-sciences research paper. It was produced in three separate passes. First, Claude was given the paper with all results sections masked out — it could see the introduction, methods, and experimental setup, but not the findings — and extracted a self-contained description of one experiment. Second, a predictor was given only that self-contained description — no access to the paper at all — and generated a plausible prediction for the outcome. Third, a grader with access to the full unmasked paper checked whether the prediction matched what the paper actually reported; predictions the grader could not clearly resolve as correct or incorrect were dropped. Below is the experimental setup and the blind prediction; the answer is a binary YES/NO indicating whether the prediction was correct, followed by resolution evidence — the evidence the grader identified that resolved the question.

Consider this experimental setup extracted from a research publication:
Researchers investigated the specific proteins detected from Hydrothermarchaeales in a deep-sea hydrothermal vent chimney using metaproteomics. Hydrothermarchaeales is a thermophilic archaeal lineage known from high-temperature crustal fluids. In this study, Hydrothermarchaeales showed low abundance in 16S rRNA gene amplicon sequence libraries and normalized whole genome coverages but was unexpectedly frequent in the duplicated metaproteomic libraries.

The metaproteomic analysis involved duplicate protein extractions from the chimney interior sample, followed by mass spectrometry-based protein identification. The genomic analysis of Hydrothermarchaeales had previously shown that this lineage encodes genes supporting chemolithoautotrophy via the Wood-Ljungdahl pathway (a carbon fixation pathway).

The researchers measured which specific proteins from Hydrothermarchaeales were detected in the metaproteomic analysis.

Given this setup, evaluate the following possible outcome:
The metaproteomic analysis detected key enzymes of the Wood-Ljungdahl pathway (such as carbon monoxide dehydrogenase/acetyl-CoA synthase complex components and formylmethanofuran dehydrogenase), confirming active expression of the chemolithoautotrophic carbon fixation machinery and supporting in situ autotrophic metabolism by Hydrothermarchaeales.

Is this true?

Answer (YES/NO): NO